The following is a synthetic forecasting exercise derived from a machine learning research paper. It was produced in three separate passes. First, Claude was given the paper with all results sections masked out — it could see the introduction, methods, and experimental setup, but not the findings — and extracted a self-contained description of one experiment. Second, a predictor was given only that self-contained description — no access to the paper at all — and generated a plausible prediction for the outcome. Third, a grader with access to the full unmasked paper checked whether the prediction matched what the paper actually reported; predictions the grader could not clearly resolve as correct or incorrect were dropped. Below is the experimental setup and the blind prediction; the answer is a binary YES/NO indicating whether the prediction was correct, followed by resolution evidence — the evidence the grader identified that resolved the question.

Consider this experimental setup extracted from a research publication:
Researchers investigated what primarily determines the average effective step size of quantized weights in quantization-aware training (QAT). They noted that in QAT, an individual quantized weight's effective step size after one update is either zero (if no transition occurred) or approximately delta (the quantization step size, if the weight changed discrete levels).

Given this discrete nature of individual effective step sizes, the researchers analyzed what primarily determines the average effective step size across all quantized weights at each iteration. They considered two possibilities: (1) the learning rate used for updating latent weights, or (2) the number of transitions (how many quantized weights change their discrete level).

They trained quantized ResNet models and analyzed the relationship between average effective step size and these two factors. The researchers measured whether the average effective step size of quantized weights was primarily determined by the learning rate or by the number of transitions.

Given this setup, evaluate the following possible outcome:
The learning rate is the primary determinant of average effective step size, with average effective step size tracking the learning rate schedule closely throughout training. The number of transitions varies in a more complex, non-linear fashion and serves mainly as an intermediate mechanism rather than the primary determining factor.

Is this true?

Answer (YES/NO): NO